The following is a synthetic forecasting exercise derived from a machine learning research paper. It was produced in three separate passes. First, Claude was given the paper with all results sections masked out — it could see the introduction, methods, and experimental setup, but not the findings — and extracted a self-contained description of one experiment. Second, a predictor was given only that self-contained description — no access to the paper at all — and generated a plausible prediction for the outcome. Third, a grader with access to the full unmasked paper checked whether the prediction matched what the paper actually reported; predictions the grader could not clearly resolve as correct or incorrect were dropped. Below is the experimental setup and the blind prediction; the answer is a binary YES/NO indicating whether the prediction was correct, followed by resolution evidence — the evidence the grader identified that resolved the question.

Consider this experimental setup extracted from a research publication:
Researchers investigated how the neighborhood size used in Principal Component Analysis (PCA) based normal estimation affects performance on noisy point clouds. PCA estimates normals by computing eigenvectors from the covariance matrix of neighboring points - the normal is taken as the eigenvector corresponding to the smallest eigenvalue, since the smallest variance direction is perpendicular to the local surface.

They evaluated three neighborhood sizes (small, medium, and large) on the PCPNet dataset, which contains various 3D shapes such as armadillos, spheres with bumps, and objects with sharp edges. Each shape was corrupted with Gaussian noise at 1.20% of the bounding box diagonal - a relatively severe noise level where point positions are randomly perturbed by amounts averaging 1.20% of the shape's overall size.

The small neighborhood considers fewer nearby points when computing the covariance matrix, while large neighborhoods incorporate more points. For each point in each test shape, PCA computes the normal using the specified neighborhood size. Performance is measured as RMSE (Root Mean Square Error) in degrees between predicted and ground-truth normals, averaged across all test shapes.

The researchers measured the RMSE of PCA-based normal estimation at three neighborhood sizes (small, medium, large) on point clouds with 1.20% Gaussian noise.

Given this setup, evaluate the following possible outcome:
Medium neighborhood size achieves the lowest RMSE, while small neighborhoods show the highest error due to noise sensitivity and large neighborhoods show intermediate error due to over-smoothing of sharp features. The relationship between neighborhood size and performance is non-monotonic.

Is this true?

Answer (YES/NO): NO